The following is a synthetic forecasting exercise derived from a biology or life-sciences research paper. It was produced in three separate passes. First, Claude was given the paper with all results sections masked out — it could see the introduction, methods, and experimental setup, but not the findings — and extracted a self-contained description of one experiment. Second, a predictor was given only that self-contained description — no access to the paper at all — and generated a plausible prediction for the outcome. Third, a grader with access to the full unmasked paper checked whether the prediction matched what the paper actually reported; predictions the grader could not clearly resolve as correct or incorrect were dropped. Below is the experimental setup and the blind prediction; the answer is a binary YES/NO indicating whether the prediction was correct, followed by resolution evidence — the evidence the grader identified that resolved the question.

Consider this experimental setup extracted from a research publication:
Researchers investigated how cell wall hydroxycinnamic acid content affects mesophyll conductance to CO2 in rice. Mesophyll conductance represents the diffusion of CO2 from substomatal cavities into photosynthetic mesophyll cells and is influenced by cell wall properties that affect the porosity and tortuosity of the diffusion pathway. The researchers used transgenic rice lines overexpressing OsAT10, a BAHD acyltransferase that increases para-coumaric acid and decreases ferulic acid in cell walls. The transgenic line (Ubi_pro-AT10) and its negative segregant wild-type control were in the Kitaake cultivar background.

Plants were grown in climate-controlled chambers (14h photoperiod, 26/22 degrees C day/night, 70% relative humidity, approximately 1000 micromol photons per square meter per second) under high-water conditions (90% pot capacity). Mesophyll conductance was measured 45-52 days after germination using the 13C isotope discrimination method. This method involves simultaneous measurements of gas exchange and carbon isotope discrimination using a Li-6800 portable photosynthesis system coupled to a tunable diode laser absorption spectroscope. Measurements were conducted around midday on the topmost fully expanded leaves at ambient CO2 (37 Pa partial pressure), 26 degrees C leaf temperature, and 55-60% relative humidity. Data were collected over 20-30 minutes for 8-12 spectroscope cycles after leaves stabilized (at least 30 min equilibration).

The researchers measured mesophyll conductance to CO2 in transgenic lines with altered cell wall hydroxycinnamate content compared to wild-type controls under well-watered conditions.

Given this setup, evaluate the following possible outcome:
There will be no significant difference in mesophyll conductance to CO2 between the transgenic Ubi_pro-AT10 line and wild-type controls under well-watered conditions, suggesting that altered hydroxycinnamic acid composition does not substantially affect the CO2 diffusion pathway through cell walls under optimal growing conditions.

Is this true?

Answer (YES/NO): NO